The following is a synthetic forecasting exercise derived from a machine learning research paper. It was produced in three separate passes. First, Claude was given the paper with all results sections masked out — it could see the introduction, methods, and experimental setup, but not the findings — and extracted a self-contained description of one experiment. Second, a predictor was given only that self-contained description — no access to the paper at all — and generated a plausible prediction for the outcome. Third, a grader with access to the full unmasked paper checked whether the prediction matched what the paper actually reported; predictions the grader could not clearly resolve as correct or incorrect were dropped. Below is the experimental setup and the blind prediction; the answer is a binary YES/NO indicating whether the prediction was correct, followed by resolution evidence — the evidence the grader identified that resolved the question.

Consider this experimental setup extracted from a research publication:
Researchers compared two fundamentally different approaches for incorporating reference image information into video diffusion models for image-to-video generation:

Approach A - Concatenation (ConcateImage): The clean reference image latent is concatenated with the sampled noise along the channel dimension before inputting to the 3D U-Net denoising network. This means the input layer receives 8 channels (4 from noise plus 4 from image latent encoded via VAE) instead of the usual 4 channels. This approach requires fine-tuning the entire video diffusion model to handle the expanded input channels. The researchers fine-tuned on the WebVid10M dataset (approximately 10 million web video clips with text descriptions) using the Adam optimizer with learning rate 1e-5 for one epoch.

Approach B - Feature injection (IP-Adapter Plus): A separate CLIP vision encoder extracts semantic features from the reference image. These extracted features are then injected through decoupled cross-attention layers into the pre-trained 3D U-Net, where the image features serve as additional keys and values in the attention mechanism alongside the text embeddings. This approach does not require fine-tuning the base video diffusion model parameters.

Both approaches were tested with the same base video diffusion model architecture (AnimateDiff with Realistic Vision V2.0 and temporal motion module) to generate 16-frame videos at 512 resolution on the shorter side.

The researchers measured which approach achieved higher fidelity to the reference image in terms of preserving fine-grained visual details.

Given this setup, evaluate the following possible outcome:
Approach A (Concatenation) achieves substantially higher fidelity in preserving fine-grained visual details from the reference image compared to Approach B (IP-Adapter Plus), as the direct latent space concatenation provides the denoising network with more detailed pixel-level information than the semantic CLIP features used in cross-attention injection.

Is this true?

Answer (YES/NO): NO